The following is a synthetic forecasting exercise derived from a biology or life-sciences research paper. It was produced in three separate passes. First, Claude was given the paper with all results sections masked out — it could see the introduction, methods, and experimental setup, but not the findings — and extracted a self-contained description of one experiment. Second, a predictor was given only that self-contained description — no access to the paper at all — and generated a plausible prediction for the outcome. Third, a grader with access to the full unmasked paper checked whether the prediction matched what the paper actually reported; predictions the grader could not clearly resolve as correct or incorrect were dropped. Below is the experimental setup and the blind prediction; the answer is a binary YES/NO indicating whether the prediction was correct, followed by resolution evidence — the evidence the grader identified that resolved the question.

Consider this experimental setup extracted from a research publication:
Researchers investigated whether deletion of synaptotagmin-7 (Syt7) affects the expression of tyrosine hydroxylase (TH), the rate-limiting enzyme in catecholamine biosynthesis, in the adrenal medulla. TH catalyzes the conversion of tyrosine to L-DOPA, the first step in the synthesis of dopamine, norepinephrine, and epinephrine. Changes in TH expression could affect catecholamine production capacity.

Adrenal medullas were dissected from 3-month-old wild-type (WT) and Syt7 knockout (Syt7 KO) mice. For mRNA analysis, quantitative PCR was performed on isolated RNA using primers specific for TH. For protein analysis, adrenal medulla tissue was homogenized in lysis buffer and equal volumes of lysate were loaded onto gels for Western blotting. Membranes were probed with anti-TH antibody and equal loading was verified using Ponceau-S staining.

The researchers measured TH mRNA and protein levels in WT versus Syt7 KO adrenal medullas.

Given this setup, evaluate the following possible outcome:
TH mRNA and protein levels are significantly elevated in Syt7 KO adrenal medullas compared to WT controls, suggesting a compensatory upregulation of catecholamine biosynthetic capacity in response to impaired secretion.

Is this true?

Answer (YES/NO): NO